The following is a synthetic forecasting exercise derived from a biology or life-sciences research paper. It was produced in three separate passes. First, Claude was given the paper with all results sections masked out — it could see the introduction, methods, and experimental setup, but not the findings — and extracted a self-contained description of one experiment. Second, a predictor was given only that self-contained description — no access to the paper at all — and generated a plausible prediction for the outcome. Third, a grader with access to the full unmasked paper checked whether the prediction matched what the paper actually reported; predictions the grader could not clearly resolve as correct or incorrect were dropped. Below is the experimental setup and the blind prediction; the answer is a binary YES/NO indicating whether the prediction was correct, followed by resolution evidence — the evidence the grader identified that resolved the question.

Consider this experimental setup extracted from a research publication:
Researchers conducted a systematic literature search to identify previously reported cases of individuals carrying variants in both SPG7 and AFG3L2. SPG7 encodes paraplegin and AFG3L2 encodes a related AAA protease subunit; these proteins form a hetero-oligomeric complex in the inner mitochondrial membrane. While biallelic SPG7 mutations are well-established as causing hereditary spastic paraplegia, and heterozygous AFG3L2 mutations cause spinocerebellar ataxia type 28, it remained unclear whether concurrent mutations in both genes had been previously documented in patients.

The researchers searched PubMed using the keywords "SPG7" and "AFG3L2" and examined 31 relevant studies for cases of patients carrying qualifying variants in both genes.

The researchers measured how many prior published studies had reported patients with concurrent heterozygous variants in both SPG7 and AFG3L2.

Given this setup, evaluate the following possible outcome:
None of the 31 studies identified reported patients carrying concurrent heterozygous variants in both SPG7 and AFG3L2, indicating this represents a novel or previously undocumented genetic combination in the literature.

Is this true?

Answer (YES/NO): NO